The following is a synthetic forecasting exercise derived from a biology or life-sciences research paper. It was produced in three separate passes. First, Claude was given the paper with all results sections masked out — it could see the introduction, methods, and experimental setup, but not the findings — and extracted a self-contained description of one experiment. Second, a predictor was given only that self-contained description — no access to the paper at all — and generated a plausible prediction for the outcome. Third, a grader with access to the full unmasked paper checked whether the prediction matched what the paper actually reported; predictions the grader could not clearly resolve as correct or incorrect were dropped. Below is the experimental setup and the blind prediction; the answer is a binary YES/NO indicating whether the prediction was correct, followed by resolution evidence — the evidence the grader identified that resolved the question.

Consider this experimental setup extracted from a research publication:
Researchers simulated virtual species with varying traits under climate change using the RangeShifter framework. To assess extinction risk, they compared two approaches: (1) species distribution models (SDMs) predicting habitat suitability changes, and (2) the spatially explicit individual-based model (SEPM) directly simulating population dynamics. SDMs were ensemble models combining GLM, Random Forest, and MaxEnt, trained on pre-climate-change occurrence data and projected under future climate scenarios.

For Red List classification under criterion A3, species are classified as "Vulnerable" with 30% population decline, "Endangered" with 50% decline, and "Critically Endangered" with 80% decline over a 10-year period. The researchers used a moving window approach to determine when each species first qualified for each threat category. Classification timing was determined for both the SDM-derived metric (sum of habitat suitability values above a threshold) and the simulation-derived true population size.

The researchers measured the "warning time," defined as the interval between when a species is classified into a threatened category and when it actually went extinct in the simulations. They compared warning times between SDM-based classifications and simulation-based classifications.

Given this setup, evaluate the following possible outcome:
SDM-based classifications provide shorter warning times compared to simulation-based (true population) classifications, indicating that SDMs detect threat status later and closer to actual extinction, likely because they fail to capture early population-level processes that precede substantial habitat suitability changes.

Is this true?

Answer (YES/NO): NO